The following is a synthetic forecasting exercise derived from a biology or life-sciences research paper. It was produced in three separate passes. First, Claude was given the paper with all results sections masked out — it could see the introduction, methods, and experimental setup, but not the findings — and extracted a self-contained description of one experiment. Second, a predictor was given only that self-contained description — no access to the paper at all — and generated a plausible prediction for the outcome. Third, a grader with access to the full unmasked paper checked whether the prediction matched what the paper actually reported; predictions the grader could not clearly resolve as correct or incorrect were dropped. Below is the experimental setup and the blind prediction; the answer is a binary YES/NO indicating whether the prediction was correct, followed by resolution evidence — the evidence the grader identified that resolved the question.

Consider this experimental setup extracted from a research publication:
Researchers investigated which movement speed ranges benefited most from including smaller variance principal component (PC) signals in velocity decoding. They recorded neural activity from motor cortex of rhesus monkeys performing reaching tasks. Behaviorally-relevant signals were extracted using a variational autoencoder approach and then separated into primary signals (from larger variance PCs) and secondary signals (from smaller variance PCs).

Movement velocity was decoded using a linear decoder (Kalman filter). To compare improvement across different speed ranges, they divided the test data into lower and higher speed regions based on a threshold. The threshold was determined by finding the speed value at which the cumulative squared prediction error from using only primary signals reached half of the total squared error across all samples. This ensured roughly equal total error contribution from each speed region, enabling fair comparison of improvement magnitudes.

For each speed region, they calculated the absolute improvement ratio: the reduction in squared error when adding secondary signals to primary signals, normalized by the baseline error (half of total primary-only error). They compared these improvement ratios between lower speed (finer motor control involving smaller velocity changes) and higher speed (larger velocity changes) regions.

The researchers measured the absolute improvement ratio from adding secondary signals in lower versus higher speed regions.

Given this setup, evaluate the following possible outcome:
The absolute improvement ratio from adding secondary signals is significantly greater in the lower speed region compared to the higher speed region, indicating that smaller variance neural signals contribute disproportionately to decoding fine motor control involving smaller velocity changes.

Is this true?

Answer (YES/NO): YES